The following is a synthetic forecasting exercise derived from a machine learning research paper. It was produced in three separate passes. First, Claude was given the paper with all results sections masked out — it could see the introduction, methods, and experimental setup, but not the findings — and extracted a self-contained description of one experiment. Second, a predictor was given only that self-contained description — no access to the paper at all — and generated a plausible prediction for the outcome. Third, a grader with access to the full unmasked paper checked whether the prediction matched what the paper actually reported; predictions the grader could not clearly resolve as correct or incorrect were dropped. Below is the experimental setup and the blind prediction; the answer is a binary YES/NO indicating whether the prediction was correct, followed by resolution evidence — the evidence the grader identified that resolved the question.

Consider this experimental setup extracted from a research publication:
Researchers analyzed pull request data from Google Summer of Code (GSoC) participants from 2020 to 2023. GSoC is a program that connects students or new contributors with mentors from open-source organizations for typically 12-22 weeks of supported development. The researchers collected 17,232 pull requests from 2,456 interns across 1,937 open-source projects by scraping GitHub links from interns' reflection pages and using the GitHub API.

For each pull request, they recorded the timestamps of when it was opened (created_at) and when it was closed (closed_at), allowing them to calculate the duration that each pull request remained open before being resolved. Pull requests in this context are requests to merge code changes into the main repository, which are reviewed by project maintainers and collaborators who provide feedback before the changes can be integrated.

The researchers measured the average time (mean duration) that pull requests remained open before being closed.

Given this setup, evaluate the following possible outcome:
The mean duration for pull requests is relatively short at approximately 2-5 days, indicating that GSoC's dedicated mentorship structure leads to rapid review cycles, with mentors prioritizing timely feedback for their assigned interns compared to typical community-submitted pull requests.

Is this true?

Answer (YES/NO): NO